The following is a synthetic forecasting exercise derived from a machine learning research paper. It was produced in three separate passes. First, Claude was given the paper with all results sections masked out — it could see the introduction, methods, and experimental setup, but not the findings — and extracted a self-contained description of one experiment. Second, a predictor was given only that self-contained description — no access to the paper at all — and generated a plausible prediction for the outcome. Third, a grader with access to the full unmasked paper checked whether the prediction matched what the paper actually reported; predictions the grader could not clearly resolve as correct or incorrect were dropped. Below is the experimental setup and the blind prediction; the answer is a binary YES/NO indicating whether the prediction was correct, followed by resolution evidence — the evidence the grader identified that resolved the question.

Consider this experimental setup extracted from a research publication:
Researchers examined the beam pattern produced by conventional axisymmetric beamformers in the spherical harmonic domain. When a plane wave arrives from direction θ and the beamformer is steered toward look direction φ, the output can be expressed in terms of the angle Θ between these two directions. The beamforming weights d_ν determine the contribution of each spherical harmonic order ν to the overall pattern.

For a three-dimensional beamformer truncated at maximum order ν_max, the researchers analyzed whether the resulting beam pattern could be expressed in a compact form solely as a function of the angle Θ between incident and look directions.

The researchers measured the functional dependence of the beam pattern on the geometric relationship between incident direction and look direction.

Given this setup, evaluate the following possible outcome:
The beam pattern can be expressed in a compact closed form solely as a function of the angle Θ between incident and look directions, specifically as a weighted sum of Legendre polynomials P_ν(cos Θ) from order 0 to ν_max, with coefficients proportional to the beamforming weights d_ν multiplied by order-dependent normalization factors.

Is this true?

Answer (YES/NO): YES